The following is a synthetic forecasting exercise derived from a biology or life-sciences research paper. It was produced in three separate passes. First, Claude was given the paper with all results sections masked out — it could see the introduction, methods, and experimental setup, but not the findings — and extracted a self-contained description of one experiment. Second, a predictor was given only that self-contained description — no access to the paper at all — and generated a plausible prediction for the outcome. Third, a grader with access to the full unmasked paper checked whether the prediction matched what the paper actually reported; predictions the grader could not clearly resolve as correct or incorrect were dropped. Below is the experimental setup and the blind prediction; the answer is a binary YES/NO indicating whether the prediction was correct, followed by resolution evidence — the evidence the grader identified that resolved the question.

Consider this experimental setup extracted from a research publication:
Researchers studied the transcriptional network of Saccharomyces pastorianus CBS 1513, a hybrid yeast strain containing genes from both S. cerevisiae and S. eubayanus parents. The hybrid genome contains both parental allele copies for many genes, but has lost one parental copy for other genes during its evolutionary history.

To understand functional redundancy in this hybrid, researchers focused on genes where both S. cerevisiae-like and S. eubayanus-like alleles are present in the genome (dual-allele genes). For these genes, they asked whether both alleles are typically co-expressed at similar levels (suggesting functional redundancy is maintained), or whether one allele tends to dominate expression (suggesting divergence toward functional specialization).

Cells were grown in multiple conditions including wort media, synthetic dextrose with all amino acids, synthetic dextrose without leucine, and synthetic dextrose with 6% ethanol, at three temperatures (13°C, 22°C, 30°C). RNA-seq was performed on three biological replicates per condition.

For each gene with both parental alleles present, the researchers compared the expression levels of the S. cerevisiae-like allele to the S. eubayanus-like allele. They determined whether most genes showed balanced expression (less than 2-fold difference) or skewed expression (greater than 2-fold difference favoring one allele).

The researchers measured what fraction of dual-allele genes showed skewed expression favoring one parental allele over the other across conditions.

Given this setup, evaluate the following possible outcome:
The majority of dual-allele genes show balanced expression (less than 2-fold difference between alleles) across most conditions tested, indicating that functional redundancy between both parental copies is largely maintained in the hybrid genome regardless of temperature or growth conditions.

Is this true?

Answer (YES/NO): NO